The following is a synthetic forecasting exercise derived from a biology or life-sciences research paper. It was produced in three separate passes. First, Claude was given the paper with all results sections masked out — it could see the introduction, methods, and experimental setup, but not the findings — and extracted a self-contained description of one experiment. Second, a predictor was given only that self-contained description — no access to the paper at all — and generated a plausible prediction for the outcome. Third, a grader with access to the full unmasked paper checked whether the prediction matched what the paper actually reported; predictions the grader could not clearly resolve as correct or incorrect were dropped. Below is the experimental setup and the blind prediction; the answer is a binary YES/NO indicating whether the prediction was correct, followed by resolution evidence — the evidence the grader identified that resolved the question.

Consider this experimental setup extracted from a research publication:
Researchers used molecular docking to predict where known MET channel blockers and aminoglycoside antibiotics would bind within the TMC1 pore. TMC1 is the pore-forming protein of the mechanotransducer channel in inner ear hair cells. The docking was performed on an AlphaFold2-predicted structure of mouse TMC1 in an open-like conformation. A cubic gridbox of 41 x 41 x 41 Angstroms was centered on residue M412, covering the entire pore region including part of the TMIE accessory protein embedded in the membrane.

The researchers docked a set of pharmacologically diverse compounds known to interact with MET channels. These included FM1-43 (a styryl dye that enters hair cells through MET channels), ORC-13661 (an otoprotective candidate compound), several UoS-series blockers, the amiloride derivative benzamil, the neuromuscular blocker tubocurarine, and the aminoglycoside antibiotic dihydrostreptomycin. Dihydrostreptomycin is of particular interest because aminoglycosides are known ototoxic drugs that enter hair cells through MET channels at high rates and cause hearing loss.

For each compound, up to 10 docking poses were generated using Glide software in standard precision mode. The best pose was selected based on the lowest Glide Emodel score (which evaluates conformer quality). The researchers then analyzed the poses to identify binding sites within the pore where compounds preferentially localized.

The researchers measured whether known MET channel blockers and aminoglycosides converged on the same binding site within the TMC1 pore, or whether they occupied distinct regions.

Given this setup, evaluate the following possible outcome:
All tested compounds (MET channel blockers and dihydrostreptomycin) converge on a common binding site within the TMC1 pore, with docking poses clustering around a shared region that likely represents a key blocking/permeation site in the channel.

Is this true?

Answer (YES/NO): NO